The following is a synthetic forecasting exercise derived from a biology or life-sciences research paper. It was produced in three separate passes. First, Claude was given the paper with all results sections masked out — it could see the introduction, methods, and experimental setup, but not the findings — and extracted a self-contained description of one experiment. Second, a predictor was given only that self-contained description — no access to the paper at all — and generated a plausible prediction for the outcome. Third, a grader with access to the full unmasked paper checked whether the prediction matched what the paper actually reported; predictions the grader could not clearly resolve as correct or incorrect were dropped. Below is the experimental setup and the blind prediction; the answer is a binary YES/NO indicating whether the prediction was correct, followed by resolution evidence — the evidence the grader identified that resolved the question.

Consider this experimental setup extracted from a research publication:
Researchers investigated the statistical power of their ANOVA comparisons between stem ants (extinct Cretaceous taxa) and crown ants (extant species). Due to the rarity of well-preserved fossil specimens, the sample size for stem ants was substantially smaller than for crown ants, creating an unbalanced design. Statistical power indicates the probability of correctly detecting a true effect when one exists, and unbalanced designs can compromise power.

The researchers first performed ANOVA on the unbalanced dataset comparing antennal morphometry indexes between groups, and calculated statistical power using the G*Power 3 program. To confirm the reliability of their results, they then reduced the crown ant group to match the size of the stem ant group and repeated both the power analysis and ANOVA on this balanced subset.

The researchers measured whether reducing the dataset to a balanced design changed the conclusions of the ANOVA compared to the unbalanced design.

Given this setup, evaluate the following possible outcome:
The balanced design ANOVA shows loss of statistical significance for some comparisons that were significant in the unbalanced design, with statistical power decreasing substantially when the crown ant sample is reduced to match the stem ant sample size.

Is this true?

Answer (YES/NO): NO